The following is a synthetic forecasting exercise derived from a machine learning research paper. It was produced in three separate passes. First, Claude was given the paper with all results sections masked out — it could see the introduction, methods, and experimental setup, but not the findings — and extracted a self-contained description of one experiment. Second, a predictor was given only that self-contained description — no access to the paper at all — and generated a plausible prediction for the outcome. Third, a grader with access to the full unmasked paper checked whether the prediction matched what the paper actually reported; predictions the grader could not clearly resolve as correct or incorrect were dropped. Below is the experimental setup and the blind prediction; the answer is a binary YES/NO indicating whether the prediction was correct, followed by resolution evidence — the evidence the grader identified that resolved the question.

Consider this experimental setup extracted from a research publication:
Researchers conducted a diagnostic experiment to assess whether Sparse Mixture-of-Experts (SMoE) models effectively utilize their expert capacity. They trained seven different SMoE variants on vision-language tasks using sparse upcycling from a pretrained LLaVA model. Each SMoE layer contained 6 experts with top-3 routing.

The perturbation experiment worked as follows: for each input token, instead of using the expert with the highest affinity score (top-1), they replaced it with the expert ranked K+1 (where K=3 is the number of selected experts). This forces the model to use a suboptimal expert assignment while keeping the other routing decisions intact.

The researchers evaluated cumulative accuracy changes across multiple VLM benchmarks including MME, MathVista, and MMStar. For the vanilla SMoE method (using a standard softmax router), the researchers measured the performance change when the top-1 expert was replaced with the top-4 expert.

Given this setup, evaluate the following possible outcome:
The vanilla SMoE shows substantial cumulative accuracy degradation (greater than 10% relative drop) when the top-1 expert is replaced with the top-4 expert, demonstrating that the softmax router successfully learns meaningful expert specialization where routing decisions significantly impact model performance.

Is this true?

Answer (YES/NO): NO